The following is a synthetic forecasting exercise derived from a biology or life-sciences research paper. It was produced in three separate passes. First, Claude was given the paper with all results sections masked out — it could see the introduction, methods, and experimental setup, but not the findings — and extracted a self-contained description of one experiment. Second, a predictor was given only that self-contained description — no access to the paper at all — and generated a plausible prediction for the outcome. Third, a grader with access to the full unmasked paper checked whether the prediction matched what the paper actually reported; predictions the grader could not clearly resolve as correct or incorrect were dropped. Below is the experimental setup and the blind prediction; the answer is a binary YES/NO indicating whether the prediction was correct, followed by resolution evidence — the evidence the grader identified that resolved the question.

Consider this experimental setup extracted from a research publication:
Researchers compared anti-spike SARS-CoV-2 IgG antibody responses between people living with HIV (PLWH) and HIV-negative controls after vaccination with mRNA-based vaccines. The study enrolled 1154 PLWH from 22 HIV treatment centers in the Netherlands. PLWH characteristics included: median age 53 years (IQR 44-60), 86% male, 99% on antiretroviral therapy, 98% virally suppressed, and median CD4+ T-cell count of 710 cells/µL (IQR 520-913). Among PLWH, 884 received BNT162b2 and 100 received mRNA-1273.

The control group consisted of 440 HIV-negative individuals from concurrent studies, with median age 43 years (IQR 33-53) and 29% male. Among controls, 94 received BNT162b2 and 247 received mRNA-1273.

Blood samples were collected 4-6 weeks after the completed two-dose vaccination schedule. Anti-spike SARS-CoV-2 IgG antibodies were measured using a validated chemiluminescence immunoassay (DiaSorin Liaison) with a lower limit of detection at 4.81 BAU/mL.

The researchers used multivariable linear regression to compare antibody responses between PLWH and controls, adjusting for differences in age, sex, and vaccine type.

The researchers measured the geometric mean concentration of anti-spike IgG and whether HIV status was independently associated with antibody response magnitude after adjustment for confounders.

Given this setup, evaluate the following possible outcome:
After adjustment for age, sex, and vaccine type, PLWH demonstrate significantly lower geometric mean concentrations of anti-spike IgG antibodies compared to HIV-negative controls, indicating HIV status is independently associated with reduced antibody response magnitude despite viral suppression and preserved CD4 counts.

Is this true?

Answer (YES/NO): YES